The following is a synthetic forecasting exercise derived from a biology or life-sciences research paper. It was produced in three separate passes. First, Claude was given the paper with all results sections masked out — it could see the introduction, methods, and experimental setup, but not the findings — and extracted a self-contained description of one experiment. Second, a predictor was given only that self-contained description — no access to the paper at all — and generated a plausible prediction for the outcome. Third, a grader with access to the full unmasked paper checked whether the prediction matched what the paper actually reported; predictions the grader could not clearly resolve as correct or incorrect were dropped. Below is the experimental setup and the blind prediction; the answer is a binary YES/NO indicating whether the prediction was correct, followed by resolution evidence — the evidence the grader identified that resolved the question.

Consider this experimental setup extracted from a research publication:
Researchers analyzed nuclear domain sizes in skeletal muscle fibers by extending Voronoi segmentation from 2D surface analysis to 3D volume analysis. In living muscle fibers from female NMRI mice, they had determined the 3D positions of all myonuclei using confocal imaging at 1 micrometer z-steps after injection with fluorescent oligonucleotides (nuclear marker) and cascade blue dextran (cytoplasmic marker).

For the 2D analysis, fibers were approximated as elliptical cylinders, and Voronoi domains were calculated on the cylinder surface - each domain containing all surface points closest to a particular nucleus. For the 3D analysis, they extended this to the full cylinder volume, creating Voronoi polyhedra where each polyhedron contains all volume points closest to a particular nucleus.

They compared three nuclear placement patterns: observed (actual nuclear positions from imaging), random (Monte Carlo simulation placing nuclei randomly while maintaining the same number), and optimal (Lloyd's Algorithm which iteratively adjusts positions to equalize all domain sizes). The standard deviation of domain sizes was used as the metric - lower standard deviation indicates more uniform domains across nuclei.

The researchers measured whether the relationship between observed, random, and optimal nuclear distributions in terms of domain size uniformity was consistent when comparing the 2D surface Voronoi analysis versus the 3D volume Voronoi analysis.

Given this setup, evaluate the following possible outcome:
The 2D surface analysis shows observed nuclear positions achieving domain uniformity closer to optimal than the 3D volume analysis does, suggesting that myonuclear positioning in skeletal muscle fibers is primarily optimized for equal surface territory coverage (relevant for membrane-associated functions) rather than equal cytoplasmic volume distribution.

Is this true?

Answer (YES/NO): NO